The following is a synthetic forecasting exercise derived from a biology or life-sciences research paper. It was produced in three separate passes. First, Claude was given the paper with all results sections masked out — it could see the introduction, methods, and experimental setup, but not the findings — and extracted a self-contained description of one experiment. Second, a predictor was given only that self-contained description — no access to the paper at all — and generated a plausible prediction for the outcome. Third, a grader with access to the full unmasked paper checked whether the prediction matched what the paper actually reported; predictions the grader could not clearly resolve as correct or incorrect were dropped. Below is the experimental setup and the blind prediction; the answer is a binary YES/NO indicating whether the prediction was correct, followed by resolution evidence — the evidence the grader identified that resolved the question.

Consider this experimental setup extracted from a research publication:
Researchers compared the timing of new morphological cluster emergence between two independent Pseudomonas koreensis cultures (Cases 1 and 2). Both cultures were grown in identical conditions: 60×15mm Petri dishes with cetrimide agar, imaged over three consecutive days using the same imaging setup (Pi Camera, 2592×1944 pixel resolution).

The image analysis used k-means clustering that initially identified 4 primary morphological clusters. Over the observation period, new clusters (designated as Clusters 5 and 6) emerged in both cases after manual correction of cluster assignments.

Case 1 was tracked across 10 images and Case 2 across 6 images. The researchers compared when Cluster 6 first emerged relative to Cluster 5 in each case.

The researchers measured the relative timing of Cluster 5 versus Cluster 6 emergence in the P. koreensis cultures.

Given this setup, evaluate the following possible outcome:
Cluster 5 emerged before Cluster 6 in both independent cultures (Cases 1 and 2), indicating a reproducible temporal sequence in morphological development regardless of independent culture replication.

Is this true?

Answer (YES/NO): NO